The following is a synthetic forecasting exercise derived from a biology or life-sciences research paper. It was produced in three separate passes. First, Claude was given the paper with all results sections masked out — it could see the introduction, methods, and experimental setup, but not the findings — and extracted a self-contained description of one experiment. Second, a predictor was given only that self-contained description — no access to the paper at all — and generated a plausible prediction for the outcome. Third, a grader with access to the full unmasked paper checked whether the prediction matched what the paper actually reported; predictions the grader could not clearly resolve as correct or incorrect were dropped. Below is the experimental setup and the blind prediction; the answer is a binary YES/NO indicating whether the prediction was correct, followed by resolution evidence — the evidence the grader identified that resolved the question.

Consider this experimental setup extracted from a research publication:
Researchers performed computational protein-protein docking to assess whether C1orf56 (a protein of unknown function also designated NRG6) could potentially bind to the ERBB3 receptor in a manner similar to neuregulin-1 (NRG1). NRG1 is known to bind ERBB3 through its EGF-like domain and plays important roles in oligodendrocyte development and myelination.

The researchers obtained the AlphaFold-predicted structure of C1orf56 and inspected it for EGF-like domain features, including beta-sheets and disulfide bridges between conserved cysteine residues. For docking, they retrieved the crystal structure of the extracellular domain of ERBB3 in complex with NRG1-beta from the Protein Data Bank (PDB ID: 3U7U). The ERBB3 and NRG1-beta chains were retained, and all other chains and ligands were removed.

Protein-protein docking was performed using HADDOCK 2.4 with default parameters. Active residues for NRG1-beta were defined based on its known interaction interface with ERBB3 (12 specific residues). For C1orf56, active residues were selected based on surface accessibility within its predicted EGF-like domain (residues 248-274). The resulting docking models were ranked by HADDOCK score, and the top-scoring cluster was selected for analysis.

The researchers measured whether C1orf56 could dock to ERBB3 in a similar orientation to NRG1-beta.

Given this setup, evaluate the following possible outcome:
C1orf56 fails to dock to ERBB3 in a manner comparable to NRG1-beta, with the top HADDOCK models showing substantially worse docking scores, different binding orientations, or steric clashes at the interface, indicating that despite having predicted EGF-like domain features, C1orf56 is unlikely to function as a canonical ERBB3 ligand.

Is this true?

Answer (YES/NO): NO